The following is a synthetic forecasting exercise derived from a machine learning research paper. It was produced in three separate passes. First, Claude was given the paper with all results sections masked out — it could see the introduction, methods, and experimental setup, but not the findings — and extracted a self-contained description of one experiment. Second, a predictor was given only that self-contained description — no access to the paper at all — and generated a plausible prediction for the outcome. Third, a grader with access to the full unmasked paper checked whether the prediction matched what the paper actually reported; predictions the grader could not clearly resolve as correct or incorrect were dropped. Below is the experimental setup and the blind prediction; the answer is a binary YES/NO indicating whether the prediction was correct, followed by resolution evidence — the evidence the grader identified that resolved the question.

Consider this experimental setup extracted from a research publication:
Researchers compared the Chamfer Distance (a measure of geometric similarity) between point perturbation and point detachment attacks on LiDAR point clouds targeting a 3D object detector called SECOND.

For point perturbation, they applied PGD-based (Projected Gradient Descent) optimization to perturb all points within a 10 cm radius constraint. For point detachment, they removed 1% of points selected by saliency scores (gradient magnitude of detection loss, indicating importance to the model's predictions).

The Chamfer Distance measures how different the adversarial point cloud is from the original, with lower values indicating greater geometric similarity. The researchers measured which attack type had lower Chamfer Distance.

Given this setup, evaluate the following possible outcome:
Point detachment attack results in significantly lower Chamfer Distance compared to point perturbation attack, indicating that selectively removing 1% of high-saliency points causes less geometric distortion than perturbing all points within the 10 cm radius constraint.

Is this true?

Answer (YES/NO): NO